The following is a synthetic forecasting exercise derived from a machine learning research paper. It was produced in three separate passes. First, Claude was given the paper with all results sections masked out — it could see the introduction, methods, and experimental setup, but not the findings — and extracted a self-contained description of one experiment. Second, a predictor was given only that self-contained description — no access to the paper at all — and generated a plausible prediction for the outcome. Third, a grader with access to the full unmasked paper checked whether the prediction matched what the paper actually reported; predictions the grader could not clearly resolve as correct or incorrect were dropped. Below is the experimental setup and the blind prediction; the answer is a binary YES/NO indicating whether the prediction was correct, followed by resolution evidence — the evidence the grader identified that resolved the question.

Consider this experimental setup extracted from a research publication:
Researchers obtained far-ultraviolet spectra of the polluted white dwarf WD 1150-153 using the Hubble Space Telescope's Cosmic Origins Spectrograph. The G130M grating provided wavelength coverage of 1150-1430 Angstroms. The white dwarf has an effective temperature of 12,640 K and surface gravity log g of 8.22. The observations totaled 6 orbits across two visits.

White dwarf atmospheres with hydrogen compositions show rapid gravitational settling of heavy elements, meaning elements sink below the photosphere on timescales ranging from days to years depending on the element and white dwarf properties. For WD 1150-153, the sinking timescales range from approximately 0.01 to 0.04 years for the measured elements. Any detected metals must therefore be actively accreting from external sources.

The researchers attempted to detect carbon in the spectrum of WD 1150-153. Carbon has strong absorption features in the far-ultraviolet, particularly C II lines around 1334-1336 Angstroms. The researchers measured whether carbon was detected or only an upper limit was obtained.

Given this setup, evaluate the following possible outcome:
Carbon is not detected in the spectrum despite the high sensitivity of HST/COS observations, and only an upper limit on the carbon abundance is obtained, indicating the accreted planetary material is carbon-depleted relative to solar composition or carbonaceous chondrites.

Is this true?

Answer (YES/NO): YES